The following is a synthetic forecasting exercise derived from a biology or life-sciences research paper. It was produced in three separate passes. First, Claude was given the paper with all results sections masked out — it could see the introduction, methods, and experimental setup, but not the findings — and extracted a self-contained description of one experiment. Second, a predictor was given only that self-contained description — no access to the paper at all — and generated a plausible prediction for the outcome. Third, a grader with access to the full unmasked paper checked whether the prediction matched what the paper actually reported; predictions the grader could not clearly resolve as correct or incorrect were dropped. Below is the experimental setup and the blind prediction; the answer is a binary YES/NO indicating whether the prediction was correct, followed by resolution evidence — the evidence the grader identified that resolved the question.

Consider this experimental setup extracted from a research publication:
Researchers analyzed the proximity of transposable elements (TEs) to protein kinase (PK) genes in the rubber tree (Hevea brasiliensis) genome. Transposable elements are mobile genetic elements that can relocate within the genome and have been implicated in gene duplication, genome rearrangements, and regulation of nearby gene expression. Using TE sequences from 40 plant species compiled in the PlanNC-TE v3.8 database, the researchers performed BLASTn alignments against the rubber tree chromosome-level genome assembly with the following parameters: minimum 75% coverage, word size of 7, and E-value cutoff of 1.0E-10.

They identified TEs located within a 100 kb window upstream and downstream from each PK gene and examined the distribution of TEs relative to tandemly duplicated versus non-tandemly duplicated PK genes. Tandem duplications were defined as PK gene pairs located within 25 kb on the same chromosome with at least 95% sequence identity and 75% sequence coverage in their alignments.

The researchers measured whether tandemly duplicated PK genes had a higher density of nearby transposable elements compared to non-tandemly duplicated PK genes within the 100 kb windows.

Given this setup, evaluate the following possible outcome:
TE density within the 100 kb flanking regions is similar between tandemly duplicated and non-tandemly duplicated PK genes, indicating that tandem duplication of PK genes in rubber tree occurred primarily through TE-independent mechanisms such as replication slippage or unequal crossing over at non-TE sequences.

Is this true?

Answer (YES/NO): NO